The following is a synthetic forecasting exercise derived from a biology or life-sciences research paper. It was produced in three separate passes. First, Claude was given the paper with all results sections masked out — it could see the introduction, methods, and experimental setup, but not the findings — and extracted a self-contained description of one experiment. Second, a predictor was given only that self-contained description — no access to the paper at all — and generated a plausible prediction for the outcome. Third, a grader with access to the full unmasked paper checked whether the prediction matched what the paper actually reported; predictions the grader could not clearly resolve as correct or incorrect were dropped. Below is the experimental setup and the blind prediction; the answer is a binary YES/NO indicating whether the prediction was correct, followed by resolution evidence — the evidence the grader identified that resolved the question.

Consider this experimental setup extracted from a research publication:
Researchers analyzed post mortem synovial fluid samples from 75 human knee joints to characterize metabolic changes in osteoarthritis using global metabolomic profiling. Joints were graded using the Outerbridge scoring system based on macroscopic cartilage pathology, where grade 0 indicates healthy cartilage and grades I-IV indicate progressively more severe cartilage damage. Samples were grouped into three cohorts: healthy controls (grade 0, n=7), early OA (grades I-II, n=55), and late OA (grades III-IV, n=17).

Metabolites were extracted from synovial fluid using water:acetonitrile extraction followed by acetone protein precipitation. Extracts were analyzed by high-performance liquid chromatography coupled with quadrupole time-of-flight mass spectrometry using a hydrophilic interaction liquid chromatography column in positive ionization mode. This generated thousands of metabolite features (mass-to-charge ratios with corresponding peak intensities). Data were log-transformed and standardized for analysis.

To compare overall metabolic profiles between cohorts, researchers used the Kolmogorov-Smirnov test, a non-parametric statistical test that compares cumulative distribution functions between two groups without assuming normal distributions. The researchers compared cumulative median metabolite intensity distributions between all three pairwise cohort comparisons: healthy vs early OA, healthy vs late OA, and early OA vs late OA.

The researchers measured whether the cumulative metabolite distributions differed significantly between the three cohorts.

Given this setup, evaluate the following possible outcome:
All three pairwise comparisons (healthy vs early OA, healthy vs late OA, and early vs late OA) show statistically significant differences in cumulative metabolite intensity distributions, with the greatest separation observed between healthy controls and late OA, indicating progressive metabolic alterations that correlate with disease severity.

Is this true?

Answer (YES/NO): NO